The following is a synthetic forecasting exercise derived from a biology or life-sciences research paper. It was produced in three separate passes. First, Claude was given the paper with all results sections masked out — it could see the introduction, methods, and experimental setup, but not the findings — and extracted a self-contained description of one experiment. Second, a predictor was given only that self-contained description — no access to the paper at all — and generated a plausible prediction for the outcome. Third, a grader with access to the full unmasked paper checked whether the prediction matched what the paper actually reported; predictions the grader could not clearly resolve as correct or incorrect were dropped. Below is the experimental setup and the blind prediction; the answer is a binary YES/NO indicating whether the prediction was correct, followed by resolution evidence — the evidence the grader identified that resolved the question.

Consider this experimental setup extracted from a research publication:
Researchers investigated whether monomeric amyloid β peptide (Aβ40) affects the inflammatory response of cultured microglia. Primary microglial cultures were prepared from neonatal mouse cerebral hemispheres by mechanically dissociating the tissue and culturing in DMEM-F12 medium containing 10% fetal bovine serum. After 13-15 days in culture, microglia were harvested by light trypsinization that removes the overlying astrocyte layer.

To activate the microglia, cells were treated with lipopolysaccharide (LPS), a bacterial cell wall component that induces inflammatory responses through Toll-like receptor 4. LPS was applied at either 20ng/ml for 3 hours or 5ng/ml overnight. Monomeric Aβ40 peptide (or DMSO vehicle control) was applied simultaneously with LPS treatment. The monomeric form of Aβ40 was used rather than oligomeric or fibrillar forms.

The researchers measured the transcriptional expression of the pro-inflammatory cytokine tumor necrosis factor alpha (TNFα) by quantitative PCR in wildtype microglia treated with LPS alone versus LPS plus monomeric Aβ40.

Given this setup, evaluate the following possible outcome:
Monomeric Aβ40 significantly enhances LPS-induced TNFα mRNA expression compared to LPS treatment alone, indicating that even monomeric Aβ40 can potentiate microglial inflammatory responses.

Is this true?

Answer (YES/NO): NO